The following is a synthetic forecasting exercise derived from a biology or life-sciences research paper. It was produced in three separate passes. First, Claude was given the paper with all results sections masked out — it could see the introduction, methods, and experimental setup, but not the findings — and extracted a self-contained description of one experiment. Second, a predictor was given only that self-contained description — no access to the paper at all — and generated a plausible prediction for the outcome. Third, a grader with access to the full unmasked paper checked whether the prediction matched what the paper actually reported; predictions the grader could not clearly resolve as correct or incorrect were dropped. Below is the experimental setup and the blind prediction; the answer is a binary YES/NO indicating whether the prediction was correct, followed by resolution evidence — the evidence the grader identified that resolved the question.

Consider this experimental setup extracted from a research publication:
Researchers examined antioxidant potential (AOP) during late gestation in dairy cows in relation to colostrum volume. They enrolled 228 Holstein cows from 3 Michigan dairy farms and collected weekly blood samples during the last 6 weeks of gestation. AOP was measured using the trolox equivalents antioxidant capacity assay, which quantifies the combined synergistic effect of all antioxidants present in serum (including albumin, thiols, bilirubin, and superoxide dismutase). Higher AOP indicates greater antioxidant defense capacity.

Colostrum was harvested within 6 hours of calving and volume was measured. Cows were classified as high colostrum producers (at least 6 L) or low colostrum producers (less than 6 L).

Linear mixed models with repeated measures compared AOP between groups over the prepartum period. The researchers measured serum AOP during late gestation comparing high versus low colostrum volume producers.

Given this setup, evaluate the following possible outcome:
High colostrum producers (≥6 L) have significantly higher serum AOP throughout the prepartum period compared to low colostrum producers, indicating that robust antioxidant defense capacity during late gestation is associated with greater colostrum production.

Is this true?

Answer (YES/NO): YES